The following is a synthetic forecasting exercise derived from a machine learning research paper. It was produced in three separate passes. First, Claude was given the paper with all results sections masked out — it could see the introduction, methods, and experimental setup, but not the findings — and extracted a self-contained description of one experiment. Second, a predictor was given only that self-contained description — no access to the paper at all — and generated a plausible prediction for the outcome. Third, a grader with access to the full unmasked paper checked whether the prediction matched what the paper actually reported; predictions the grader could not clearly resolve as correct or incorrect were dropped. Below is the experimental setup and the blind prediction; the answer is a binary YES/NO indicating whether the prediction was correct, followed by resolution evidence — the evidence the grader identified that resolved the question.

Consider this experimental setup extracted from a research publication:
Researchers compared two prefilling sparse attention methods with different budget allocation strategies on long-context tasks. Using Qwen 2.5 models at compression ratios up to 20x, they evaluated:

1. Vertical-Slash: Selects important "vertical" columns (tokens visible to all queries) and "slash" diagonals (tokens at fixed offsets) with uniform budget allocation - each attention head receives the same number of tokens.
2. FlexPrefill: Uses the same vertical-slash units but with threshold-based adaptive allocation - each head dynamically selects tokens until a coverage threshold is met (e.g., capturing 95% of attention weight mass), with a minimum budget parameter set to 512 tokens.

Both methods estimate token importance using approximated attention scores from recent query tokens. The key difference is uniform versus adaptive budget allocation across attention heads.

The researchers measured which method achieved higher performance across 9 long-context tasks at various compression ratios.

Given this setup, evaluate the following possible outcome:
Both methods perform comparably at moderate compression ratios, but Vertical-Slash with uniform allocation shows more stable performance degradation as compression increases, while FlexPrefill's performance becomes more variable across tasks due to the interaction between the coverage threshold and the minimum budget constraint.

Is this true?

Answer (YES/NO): NO